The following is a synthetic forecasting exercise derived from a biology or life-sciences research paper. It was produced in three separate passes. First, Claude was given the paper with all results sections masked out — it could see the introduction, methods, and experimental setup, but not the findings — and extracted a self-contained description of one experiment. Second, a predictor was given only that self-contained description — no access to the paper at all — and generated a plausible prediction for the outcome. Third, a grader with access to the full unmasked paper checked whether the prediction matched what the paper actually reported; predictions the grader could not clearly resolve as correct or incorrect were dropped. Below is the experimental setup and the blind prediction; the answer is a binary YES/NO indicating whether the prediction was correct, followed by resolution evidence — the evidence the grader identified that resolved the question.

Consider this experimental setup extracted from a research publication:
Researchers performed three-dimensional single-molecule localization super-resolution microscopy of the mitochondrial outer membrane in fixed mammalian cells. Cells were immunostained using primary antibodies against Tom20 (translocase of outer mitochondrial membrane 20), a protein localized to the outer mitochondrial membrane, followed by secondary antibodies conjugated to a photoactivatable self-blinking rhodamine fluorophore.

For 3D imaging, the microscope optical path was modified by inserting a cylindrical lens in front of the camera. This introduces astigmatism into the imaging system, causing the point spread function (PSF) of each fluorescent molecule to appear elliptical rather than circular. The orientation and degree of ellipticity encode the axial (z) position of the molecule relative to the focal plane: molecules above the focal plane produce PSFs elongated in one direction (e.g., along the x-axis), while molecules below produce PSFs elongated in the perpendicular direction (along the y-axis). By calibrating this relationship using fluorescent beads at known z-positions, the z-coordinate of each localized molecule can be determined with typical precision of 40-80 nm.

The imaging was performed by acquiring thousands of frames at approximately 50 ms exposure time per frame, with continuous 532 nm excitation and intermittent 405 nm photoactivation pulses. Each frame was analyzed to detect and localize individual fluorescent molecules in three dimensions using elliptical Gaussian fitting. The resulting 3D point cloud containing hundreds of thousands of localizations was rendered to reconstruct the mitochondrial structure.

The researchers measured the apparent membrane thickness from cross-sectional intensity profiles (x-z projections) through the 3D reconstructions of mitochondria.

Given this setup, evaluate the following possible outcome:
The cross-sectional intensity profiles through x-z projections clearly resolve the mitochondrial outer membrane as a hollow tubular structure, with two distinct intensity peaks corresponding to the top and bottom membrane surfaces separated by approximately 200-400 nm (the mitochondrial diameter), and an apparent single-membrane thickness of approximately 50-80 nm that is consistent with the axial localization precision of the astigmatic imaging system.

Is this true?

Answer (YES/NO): NO